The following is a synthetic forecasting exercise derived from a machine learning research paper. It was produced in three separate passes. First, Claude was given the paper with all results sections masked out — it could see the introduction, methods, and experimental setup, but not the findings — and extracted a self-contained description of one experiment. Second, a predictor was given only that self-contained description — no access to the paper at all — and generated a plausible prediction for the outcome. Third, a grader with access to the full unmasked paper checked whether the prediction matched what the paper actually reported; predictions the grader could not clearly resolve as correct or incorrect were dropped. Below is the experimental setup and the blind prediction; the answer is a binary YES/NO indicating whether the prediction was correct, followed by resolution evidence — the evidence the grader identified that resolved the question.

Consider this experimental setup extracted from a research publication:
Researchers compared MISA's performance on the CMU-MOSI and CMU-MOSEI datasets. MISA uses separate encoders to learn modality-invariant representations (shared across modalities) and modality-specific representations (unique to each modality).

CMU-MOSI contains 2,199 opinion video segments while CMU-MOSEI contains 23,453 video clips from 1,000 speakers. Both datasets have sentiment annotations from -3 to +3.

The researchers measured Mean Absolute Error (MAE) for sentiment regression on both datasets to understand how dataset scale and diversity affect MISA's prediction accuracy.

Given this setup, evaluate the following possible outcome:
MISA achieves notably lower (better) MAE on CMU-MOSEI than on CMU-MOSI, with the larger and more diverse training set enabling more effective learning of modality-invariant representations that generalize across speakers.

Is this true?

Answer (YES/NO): YES